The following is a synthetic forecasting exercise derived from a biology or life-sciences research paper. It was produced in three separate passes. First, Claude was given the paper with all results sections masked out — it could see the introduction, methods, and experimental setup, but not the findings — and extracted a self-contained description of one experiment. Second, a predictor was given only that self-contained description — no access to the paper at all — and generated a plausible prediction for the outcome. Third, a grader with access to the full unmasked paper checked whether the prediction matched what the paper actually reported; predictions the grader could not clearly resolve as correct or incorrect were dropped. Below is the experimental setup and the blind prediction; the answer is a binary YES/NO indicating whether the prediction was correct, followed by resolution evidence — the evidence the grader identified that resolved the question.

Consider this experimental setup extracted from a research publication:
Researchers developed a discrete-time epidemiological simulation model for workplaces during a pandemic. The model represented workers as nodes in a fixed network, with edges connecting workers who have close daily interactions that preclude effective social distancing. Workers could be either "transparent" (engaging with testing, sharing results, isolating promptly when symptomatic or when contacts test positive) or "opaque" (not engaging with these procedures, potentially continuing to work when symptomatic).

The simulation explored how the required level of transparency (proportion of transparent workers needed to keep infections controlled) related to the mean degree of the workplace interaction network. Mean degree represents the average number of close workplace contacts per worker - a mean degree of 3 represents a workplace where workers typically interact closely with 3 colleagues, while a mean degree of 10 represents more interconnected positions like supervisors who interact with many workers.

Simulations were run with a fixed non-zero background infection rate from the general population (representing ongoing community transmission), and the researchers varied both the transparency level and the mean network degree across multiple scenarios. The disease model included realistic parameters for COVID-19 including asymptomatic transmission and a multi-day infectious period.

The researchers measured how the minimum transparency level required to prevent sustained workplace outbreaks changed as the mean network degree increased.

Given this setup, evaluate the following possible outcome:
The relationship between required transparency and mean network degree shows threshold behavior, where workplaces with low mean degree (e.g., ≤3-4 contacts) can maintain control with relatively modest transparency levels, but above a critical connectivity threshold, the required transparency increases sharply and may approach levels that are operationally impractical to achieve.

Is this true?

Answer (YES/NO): NO